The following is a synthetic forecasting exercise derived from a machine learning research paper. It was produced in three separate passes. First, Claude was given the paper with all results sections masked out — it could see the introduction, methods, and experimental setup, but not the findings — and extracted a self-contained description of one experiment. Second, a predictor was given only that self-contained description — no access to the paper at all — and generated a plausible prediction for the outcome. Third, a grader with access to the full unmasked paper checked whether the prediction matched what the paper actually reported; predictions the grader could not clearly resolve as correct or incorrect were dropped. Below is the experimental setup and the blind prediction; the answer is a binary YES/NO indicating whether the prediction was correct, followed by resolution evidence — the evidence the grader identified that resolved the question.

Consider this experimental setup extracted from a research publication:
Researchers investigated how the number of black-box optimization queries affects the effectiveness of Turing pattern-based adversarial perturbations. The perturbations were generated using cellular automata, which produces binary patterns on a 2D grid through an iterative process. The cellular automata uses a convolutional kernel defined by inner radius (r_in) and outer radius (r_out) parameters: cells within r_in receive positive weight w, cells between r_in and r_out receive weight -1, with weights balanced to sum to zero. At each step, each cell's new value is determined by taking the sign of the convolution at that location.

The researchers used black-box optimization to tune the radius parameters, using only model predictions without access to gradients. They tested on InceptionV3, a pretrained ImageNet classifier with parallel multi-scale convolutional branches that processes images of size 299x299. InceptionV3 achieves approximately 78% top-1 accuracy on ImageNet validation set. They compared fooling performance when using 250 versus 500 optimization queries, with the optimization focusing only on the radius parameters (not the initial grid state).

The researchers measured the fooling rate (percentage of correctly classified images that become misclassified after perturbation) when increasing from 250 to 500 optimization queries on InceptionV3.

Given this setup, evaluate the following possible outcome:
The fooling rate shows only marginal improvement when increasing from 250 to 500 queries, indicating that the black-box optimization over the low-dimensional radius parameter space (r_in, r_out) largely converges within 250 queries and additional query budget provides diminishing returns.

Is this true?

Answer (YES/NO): NO